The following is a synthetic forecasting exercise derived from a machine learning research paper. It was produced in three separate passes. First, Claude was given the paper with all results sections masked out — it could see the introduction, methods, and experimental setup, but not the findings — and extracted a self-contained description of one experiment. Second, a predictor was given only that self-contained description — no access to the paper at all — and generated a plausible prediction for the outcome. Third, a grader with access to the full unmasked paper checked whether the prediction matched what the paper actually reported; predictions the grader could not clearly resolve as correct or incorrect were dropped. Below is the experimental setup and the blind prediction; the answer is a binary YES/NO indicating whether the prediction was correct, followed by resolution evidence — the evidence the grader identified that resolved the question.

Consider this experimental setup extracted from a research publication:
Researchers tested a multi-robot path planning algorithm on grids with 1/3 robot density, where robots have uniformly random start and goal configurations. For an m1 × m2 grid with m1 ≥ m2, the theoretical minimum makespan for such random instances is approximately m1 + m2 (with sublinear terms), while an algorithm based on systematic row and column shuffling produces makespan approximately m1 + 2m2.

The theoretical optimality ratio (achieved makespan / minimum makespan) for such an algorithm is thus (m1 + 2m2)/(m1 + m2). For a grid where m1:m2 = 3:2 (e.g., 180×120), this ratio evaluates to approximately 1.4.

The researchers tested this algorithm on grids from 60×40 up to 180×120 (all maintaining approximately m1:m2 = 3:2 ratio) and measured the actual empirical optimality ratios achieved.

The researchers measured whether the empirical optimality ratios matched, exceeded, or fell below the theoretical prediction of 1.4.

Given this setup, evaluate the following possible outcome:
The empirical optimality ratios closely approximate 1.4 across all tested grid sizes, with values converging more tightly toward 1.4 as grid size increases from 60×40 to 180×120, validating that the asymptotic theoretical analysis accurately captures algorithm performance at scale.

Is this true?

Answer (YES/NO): NO